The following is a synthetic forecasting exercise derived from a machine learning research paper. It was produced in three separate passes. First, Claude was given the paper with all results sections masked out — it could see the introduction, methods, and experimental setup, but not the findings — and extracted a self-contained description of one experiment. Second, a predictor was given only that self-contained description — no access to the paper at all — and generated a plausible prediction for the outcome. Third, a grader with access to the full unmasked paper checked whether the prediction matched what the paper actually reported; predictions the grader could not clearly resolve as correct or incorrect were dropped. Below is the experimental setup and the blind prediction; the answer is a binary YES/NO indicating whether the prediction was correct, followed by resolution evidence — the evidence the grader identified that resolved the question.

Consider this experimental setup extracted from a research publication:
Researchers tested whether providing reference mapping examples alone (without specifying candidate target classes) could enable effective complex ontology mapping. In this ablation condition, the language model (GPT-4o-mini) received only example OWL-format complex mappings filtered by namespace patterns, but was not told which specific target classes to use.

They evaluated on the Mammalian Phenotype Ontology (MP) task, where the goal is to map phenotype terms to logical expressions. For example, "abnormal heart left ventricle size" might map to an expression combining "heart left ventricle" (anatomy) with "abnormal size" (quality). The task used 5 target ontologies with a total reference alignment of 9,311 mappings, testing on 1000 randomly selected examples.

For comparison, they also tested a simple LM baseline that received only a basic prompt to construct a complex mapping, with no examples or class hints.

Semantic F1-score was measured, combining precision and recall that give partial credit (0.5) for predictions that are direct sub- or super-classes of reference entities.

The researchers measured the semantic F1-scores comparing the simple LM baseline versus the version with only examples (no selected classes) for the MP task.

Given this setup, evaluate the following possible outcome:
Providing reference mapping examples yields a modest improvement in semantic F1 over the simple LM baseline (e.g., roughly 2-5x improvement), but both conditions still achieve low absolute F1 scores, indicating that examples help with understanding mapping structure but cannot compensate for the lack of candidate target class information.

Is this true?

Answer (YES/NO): NO